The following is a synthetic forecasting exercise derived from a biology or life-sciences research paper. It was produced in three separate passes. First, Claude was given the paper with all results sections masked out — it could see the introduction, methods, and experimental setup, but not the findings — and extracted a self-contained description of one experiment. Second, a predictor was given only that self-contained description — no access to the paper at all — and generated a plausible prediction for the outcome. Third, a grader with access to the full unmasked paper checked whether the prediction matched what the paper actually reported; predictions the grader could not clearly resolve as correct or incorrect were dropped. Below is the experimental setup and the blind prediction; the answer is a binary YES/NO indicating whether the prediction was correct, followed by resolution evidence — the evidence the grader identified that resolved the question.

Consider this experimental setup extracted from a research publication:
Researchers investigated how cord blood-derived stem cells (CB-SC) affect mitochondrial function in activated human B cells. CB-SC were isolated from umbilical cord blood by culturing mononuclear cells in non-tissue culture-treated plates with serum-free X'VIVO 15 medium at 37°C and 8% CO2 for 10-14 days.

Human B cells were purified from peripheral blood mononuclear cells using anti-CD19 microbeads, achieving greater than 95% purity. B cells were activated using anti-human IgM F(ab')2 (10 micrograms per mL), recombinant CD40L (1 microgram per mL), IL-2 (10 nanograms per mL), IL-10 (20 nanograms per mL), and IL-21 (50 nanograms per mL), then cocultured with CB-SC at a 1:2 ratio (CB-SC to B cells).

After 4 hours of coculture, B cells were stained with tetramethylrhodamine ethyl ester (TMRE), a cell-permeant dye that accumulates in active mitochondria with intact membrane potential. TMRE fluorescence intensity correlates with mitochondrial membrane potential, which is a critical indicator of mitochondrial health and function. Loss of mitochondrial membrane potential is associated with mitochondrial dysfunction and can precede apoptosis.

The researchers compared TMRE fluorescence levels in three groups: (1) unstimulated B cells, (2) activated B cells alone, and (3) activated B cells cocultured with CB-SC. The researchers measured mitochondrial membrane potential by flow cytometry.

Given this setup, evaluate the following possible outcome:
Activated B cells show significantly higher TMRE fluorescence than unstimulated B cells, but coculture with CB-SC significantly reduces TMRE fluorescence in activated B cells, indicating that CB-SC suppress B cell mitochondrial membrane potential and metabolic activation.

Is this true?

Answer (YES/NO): YES